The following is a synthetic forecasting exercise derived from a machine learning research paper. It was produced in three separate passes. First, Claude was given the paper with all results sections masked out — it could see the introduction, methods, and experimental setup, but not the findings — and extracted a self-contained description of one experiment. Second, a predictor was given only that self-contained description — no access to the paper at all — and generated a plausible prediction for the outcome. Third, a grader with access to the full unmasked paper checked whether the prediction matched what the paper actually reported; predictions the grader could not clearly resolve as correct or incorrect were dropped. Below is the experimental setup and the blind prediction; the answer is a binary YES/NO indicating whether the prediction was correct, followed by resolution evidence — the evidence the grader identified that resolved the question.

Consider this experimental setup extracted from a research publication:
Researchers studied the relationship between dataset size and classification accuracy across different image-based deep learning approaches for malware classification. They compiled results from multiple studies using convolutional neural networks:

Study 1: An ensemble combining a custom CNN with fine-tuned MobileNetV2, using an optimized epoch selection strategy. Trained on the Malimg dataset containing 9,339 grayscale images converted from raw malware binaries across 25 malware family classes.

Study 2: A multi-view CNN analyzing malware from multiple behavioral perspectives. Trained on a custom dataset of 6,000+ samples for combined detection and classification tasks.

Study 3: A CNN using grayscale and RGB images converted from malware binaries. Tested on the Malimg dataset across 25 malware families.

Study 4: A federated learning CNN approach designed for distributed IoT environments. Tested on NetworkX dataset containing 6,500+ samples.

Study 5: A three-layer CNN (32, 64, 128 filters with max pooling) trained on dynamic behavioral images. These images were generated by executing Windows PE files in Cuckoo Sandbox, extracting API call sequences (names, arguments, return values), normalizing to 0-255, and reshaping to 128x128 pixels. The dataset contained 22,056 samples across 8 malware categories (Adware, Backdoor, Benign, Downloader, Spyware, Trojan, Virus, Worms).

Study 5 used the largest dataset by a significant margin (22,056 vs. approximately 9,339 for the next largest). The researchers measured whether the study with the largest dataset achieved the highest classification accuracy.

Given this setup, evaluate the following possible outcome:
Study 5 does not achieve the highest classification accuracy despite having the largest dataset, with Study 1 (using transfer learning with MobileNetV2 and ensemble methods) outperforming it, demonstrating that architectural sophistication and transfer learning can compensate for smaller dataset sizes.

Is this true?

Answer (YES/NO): YES